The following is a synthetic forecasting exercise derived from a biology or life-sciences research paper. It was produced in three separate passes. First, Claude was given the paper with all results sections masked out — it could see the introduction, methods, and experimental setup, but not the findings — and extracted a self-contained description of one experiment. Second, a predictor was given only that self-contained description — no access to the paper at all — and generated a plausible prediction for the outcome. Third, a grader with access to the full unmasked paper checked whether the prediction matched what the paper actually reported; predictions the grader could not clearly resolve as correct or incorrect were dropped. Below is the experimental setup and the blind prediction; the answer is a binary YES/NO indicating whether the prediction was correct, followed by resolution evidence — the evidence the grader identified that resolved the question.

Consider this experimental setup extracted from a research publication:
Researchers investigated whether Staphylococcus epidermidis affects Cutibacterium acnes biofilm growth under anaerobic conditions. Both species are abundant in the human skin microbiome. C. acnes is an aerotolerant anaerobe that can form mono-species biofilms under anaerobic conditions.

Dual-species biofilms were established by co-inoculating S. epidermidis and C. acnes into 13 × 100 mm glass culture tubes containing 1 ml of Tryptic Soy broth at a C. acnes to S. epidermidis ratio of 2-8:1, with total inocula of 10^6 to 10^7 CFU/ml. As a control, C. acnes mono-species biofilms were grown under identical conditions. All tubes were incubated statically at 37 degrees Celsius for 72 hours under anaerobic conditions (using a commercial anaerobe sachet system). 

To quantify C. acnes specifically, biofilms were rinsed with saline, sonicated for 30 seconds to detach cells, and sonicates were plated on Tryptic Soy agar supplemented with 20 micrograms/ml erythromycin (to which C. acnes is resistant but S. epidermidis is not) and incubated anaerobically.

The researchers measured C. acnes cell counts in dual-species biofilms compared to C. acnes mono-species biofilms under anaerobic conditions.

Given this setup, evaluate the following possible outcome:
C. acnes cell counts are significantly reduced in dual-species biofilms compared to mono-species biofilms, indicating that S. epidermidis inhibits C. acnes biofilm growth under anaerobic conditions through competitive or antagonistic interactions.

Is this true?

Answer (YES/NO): NO